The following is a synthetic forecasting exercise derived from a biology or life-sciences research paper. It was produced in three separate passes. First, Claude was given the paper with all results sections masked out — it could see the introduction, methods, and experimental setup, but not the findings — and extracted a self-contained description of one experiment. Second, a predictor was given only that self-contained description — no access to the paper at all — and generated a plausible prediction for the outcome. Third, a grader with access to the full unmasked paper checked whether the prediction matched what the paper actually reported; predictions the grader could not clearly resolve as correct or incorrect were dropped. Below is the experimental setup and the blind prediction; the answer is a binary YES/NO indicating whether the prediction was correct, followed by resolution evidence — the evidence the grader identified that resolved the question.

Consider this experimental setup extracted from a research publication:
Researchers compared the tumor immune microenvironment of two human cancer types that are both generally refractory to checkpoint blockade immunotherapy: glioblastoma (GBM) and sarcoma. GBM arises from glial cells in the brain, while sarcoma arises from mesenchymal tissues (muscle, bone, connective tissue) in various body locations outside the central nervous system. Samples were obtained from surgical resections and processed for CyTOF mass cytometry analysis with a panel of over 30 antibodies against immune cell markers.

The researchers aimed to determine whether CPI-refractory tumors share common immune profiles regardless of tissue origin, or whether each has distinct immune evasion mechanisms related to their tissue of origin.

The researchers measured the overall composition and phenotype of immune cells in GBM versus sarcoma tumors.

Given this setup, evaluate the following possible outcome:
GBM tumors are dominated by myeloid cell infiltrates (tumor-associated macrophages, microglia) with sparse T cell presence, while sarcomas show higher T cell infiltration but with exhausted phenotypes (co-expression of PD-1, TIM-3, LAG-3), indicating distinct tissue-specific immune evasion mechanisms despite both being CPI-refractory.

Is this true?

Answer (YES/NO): NO